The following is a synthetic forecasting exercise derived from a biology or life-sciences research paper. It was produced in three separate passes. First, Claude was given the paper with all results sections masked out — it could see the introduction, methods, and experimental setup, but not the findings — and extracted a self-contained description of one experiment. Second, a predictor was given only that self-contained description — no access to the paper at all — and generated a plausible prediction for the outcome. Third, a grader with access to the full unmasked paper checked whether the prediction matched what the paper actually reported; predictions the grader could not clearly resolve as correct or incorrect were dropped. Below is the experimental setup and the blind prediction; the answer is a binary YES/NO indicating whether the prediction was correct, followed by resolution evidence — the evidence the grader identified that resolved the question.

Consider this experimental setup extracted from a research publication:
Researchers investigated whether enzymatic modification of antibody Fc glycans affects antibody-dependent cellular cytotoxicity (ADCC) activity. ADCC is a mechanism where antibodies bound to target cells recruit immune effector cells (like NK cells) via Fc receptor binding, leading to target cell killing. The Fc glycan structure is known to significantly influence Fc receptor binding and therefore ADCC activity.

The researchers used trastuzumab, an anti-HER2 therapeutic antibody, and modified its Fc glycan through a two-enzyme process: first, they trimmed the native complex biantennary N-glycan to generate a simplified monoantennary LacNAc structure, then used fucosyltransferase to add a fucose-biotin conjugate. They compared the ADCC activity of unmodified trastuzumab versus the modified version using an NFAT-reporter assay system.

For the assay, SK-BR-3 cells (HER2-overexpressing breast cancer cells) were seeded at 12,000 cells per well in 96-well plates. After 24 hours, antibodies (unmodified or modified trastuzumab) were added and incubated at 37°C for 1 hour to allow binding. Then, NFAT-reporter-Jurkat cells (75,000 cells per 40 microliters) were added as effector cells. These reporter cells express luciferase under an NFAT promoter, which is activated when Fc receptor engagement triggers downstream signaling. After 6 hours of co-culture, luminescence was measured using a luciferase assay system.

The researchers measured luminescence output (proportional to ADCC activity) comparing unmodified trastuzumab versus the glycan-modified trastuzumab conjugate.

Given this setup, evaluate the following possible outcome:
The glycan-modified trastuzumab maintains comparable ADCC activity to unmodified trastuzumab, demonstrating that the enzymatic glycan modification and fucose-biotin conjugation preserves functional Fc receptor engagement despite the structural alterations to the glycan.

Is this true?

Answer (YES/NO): NO